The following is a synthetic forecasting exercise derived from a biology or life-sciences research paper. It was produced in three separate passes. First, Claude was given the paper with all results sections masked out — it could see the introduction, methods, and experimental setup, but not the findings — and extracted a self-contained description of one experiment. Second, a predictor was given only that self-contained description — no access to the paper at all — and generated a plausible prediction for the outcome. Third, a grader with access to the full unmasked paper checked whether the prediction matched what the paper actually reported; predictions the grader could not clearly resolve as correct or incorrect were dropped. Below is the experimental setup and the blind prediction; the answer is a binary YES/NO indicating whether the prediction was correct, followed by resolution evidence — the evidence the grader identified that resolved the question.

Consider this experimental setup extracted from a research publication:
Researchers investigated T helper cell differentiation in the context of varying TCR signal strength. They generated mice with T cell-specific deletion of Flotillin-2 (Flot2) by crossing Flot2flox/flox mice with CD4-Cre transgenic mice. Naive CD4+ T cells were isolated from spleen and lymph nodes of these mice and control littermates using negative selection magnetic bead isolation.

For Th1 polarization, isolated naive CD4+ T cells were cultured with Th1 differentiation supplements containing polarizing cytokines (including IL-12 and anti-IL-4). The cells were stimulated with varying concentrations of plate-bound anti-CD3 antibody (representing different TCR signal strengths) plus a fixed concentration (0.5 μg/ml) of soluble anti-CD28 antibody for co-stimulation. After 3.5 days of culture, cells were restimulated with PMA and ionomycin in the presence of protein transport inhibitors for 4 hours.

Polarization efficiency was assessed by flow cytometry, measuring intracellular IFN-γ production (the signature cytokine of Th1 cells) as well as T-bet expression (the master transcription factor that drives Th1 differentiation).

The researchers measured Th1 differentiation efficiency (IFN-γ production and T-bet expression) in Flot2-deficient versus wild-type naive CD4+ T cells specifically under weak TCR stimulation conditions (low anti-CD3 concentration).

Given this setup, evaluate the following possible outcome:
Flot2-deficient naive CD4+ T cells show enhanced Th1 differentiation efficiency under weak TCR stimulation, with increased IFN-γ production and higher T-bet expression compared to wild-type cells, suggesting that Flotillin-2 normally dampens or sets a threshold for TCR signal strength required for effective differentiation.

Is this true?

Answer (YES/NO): YES